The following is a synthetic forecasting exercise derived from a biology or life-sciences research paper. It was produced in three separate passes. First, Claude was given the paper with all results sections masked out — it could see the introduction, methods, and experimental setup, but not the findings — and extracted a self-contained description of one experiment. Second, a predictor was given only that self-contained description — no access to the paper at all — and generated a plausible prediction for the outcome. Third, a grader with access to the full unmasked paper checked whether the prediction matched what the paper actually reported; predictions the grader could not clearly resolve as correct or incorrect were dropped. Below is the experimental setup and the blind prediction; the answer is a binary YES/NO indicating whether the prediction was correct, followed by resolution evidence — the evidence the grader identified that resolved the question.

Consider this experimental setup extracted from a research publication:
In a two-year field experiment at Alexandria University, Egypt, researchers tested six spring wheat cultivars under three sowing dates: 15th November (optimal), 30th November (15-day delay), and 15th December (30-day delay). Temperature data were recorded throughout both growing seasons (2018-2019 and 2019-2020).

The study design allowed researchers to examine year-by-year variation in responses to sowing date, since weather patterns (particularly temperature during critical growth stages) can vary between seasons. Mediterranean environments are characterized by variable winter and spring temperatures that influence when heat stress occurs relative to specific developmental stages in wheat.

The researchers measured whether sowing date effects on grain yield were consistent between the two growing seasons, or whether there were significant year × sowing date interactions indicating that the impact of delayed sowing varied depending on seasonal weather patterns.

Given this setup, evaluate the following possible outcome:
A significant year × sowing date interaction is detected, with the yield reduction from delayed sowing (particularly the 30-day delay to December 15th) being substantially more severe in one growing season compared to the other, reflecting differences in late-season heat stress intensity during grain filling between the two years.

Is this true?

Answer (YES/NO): YES